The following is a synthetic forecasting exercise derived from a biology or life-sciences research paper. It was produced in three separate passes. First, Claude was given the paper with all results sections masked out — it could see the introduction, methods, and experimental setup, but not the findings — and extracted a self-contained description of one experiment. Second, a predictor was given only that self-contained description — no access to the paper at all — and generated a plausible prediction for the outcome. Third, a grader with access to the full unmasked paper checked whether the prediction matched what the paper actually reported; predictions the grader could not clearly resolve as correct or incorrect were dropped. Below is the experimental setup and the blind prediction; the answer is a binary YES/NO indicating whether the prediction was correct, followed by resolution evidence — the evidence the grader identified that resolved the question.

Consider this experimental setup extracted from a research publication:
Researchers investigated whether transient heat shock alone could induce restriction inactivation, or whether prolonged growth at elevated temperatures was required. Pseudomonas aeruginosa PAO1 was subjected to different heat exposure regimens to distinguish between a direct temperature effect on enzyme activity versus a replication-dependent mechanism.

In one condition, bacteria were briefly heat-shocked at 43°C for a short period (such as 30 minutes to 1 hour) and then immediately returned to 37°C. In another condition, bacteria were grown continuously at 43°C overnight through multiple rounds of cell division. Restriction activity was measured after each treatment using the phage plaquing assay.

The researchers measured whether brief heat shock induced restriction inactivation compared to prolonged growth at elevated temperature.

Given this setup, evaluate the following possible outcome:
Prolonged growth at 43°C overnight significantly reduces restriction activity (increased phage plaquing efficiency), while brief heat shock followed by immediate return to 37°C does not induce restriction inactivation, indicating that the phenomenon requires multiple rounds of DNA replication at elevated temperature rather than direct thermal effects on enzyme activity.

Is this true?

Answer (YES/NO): YES